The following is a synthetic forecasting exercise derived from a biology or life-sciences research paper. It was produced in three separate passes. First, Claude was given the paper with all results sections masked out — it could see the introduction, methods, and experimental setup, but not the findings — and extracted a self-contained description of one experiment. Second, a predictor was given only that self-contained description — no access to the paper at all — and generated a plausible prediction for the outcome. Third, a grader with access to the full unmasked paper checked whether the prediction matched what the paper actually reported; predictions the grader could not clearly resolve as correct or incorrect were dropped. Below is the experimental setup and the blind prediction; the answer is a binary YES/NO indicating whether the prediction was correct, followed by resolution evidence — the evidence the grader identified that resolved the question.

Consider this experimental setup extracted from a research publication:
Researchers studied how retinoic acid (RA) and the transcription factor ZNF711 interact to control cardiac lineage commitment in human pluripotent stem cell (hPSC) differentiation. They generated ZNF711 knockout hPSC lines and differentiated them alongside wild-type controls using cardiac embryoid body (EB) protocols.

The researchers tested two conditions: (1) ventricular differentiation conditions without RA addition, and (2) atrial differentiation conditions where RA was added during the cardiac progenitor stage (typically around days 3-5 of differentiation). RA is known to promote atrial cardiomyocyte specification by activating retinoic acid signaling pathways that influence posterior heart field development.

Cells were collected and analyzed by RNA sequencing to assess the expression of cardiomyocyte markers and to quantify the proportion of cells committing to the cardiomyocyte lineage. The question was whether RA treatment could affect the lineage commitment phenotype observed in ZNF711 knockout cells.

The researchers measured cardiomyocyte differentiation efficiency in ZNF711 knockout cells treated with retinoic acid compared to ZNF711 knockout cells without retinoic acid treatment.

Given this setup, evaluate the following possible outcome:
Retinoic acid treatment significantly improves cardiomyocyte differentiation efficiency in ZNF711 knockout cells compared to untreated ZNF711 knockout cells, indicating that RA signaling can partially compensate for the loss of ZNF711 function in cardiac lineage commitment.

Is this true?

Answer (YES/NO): NO